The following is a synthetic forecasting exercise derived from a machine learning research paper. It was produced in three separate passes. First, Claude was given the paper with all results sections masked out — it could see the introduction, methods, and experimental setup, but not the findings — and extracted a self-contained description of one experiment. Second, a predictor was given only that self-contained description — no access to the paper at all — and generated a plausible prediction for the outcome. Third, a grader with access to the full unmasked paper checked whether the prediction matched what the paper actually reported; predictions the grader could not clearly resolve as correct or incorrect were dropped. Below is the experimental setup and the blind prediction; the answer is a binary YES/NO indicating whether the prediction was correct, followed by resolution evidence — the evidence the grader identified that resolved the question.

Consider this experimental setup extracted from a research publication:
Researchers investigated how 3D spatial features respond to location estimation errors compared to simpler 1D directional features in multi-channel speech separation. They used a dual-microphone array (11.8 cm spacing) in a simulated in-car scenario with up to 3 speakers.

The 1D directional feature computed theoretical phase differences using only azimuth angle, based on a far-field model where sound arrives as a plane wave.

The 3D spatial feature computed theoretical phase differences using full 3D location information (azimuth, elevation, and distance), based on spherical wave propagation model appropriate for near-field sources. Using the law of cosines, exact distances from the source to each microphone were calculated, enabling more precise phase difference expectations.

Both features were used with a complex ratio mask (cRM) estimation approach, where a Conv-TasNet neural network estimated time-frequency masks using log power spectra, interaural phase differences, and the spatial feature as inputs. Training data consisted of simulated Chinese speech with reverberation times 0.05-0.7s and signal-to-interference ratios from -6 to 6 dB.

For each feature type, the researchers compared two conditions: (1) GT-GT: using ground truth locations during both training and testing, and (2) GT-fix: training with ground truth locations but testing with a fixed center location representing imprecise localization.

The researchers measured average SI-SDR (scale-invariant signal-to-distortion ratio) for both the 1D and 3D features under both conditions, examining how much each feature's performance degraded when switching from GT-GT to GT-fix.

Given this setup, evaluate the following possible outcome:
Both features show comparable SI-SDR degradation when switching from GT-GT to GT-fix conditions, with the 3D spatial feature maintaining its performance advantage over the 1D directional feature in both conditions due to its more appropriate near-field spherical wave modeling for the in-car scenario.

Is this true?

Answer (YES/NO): NO